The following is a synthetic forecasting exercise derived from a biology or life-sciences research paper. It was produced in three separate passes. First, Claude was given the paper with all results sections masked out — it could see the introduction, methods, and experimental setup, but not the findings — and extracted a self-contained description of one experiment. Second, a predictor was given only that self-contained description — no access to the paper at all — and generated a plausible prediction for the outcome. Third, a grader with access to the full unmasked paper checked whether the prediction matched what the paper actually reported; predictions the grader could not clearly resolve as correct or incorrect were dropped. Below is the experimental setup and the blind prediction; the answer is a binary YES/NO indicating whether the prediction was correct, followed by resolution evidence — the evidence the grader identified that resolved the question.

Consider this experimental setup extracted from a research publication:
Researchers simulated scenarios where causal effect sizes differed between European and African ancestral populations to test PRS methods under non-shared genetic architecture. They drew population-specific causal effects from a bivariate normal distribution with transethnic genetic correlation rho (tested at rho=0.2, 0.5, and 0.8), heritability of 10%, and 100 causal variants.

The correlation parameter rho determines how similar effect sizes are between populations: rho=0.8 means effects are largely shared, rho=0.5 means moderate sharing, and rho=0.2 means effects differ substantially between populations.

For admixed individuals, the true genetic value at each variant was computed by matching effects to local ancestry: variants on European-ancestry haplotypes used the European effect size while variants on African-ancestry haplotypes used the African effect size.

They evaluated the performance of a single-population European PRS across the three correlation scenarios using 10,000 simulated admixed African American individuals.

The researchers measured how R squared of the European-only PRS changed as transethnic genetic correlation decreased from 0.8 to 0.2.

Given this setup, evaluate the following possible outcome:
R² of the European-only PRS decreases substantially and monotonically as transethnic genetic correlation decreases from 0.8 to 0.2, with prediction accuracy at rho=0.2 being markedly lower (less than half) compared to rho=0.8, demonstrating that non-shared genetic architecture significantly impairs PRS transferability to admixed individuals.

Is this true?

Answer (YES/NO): NO